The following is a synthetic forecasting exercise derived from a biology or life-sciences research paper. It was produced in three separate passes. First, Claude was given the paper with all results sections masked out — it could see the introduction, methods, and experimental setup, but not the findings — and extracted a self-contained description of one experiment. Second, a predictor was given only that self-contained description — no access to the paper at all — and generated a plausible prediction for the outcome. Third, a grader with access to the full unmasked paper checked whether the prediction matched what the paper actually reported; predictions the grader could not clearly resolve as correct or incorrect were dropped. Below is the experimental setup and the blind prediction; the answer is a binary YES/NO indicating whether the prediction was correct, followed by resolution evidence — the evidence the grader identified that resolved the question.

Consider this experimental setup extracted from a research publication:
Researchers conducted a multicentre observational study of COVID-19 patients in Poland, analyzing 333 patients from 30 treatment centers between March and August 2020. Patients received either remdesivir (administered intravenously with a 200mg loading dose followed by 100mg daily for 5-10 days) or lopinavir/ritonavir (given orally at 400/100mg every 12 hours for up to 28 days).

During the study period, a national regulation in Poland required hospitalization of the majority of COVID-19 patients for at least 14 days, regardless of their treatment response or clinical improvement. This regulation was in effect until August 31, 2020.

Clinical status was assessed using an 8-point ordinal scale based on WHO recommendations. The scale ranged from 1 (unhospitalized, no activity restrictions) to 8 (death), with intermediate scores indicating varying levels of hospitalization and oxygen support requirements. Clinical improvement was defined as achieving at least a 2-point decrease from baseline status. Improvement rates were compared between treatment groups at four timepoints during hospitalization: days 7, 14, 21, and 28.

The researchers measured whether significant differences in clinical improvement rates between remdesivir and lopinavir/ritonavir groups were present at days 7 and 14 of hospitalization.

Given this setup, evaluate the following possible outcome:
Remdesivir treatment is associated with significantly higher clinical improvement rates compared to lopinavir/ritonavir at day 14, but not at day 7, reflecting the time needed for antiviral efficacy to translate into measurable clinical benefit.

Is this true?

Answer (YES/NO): NO